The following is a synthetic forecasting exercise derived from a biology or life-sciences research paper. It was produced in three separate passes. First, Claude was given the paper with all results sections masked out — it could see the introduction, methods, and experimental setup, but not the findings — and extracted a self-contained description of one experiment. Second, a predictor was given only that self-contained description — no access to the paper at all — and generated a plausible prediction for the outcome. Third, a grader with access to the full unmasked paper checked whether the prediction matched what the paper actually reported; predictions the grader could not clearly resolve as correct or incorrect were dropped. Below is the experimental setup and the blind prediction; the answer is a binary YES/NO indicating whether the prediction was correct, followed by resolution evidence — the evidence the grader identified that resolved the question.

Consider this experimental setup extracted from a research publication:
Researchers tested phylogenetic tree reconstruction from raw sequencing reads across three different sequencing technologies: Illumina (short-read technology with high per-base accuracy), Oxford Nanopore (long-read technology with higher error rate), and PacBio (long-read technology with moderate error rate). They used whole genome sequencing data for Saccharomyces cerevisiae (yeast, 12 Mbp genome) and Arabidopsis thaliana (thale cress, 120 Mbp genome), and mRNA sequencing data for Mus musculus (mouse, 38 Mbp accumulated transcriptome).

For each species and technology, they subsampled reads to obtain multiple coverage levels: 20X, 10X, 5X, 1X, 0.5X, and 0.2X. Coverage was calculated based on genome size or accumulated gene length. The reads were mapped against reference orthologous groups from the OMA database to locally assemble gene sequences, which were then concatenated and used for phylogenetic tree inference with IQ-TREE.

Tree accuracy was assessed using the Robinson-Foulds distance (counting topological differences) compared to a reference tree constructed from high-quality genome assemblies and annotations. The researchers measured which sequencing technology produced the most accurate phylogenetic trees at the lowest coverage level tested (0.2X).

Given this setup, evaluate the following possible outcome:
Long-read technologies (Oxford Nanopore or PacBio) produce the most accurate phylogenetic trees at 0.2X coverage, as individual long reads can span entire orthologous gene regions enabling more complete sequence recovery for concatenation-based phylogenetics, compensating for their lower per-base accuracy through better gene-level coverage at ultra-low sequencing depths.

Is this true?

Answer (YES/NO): NO